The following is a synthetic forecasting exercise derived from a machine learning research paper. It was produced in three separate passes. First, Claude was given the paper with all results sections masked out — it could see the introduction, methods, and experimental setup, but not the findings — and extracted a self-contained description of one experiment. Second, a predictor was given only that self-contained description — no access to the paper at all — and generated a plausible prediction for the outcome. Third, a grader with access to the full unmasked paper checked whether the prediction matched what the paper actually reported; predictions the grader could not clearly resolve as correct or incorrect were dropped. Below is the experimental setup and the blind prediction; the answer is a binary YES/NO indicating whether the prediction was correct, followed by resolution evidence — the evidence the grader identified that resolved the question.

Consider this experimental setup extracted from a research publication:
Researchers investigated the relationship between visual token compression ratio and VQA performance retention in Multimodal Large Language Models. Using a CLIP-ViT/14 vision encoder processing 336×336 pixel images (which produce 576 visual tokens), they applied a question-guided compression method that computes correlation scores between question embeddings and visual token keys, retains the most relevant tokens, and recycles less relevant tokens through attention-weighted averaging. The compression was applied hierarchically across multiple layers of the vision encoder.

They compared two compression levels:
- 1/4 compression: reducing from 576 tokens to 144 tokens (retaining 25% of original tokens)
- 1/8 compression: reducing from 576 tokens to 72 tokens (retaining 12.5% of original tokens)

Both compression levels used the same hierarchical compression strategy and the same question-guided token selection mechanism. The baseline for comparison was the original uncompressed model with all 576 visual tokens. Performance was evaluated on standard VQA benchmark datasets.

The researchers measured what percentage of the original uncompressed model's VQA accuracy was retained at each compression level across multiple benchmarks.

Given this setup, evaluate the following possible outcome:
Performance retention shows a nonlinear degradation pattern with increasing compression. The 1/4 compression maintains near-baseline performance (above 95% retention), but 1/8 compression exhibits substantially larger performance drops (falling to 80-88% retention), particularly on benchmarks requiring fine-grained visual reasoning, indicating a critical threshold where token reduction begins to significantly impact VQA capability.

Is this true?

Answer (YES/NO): NO